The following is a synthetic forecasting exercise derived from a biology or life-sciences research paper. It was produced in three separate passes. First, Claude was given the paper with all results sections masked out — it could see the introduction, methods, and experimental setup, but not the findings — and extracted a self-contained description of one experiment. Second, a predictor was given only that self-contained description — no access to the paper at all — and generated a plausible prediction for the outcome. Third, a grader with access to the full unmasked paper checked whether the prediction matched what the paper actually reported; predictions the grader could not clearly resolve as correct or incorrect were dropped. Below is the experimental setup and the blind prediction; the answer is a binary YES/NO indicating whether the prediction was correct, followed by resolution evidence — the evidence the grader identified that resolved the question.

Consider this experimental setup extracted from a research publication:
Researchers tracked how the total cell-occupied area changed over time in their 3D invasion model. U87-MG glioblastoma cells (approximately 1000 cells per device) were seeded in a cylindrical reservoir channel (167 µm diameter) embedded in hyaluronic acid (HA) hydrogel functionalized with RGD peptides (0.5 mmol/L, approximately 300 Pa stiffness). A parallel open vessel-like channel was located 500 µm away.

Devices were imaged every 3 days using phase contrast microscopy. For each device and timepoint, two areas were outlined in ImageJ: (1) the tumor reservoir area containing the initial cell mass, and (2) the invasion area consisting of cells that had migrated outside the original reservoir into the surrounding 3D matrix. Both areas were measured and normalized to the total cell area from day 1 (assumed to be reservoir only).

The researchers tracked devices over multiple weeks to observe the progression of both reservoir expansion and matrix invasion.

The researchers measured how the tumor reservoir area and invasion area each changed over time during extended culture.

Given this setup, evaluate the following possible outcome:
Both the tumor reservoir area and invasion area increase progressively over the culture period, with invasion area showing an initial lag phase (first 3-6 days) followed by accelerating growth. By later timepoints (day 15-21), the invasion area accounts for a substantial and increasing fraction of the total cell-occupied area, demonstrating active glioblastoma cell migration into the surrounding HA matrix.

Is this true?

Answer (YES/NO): YES